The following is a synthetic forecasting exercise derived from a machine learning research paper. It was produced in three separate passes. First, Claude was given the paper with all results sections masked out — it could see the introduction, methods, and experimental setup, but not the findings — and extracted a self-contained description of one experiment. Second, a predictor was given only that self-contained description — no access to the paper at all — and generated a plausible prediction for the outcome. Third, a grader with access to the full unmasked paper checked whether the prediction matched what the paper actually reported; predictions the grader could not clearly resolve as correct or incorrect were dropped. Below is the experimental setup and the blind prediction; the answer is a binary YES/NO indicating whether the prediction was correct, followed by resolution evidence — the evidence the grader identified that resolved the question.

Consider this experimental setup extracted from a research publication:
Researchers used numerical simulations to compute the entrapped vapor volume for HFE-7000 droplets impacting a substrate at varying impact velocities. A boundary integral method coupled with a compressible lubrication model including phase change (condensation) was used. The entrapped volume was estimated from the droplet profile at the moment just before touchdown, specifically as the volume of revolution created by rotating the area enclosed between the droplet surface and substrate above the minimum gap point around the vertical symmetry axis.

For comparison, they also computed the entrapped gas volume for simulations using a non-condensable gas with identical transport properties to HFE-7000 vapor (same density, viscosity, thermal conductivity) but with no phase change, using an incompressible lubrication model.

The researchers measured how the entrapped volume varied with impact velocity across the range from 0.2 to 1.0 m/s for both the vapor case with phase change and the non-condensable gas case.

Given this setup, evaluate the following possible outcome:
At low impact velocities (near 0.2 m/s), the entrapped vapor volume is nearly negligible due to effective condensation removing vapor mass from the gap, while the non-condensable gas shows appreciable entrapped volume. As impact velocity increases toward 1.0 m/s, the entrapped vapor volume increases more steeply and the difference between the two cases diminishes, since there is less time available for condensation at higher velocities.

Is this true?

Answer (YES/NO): NO